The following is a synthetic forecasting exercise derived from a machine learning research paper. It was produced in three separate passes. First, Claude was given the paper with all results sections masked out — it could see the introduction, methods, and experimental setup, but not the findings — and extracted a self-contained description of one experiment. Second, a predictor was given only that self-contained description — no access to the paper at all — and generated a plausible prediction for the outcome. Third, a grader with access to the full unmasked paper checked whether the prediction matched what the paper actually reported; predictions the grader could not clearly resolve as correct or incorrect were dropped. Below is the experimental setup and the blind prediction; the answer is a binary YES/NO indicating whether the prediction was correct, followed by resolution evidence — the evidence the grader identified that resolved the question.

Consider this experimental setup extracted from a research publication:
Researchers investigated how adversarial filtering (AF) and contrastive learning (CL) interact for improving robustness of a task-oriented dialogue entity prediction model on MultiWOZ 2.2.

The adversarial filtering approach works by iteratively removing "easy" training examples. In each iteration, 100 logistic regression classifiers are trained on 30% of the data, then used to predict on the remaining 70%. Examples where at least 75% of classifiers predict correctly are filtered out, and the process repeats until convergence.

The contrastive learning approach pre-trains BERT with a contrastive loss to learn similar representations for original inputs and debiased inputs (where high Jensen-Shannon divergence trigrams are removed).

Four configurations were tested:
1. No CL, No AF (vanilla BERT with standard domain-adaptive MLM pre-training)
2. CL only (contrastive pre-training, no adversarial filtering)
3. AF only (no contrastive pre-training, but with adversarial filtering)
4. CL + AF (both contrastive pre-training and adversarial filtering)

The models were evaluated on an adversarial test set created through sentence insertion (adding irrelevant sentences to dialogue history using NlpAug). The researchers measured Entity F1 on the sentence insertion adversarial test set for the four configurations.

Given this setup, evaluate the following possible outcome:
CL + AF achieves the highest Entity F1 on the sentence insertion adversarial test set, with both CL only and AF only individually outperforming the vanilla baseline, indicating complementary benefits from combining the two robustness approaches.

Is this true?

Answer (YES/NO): YES